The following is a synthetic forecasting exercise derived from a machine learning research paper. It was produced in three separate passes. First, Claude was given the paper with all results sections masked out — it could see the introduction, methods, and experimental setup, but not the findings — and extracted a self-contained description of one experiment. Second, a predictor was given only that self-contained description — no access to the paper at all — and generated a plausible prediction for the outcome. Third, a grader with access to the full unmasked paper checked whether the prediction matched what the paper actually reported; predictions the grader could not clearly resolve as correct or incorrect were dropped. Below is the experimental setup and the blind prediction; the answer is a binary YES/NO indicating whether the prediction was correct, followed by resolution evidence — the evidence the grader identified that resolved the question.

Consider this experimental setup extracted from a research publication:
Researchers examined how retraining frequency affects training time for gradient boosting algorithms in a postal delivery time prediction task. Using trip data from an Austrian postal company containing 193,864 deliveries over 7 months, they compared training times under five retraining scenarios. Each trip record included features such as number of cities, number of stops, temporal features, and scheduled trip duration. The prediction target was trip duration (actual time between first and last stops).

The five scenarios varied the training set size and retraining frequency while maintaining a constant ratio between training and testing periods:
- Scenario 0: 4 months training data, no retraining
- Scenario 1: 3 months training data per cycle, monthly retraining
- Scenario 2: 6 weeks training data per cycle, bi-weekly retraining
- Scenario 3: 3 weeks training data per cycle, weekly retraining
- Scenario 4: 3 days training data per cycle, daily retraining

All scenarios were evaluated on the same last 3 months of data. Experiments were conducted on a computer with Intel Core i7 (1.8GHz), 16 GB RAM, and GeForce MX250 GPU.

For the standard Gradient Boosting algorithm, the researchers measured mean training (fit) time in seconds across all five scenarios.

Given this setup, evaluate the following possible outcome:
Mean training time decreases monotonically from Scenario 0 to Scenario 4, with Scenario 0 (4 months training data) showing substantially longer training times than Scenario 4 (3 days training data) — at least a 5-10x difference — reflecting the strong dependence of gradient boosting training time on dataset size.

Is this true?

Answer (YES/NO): YES